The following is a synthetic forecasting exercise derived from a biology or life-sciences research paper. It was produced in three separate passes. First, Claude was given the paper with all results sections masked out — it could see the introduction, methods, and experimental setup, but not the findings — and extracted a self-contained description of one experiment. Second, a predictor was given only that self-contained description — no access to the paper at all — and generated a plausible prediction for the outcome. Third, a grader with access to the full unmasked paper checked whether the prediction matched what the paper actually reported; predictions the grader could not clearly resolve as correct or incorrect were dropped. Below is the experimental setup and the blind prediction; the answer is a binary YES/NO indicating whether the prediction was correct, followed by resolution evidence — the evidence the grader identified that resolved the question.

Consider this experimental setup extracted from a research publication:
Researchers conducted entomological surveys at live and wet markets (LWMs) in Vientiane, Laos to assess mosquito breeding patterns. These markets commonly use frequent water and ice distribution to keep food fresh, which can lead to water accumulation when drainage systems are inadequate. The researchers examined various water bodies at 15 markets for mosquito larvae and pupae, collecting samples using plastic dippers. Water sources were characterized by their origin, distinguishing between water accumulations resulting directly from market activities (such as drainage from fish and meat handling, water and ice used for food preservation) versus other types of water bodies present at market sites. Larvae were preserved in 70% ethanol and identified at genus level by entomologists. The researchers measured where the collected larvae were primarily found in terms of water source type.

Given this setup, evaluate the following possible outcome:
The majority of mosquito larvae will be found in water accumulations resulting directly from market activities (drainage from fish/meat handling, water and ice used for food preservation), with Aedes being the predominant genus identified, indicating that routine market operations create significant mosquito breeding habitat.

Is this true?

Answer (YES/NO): NO